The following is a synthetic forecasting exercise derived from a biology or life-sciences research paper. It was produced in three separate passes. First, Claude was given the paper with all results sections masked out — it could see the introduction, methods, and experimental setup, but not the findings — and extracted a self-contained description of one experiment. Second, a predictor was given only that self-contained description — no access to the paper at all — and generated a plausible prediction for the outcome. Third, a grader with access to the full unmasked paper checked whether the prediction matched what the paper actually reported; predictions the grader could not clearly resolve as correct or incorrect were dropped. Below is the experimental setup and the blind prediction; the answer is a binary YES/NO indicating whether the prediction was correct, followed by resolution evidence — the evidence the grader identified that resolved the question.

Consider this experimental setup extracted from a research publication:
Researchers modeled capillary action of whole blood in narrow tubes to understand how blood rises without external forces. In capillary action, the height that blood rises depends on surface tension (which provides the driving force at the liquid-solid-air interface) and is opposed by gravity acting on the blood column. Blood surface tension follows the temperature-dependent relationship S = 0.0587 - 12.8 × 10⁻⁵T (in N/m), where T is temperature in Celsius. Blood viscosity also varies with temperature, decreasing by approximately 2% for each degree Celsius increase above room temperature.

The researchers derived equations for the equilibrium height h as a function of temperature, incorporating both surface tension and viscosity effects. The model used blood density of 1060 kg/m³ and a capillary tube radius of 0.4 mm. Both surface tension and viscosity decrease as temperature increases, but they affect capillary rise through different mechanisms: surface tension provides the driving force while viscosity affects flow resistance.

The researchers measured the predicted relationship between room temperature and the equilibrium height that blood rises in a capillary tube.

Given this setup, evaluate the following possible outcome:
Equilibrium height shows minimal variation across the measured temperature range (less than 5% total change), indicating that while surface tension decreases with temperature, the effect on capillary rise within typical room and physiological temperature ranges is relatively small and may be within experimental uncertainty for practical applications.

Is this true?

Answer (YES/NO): NO